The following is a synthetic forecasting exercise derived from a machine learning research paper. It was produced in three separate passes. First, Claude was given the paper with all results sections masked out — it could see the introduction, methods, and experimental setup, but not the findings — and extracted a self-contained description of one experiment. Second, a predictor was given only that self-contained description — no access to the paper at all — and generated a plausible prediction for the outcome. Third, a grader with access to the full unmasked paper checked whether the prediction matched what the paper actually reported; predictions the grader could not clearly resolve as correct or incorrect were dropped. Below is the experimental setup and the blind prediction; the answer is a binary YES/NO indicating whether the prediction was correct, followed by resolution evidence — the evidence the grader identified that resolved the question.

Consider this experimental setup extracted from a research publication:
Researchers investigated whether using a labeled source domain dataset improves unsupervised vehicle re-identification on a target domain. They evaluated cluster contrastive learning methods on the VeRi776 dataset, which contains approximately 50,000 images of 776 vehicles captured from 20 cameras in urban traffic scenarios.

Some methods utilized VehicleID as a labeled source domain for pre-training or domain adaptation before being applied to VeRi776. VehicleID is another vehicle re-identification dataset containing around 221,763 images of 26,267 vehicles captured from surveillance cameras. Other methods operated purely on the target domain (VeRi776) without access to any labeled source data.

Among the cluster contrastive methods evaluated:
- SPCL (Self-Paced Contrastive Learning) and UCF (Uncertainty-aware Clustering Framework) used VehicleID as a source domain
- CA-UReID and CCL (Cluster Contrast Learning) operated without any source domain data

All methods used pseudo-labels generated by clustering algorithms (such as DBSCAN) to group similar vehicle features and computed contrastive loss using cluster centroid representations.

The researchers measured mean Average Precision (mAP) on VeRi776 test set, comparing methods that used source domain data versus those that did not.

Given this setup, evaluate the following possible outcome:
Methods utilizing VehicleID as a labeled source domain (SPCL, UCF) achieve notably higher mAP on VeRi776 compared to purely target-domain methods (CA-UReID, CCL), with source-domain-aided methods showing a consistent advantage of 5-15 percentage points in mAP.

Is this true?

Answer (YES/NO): NO